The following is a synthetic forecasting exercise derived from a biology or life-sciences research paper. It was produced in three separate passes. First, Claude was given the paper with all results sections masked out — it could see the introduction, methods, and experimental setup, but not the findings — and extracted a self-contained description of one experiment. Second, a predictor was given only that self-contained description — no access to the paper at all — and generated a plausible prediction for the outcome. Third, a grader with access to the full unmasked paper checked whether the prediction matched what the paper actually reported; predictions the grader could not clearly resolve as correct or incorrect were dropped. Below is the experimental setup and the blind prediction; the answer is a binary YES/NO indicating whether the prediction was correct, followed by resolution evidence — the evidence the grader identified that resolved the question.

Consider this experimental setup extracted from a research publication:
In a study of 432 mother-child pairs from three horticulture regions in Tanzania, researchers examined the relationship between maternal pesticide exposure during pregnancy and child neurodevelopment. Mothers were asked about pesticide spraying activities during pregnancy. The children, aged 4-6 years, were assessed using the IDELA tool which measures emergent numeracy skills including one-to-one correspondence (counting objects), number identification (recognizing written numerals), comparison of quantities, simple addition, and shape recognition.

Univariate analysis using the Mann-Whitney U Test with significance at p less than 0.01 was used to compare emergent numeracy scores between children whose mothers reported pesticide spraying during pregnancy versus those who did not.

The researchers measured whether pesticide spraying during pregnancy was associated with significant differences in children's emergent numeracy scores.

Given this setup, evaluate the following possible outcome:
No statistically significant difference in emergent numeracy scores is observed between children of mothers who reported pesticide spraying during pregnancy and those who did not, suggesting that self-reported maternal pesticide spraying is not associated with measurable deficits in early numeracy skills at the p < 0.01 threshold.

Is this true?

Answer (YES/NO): NO